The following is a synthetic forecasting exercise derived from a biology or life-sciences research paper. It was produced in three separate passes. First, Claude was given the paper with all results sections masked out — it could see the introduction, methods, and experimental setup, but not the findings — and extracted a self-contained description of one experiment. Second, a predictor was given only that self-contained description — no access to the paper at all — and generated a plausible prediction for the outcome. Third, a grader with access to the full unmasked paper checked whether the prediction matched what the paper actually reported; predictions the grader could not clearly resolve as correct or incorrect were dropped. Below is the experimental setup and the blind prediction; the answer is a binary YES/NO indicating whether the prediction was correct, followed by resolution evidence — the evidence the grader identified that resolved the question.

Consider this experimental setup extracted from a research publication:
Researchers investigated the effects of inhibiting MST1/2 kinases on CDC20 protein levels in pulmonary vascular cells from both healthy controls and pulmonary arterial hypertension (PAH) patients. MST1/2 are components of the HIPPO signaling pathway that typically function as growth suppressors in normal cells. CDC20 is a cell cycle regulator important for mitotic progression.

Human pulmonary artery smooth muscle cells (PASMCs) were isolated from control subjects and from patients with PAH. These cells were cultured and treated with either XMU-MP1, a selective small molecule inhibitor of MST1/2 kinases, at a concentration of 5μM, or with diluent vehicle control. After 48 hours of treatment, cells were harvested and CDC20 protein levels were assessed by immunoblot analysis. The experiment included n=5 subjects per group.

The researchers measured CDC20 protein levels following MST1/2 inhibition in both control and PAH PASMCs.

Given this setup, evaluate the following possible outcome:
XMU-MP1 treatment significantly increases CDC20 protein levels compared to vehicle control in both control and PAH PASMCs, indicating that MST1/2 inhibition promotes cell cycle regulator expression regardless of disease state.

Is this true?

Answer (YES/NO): NO